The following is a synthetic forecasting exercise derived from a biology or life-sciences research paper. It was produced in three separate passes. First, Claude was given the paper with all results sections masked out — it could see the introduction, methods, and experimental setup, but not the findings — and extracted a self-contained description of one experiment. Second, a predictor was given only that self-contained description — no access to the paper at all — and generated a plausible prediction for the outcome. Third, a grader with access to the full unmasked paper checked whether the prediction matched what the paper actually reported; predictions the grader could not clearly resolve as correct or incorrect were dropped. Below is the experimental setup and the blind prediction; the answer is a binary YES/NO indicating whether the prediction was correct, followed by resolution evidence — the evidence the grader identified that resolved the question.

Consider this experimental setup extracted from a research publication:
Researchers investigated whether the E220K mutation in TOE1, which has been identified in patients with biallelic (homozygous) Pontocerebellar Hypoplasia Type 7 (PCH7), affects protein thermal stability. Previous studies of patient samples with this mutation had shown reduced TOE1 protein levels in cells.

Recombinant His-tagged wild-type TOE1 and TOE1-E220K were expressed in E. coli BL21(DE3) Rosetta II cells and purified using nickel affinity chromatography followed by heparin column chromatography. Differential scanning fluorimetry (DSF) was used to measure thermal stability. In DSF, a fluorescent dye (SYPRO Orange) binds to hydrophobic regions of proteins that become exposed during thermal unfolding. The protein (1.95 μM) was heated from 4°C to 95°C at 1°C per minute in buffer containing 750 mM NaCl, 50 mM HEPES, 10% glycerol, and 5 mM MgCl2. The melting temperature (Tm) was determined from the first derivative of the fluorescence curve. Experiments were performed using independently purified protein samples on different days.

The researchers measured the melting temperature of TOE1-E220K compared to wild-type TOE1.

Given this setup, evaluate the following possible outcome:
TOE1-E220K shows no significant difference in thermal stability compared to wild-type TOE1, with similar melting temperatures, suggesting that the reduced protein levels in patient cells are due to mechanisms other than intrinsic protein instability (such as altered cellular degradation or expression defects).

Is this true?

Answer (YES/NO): NO